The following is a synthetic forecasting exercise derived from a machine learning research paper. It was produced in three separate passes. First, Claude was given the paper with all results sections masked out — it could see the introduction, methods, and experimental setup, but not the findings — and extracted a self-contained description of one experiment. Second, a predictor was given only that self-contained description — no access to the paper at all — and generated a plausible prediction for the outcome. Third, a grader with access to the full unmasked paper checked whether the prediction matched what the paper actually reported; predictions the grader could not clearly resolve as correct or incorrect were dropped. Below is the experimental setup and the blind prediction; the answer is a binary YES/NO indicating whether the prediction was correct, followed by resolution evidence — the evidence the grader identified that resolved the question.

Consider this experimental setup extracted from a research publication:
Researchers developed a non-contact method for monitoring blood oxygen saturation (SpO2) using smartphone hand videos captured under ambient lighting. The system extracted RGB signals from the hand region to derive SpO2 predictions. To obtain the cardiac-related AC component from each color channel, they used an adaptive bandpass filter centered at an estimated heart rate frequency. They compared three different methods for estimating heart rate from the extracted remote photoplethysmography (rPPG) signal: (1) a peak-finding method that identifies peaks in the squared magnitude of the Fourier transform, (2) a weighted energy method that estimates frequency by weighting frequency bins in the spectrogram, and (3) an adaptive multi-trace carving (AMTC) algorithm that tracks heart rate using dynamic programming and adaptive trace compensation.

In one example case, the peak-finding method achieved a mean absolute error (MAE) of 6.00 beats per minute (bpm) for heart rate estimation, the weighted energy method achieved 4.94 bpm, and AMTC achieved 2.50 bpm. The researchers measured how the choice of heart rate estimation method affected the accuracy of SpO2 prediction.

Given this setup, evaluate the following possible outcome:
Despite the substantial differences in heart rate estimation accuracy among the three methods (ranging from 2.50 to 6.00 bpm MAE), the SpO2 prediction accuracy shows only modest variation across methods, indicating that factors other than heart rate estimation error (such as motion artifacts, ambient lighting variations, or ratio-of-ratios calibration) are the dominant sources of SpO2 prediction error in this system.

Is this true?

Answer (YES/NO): NO